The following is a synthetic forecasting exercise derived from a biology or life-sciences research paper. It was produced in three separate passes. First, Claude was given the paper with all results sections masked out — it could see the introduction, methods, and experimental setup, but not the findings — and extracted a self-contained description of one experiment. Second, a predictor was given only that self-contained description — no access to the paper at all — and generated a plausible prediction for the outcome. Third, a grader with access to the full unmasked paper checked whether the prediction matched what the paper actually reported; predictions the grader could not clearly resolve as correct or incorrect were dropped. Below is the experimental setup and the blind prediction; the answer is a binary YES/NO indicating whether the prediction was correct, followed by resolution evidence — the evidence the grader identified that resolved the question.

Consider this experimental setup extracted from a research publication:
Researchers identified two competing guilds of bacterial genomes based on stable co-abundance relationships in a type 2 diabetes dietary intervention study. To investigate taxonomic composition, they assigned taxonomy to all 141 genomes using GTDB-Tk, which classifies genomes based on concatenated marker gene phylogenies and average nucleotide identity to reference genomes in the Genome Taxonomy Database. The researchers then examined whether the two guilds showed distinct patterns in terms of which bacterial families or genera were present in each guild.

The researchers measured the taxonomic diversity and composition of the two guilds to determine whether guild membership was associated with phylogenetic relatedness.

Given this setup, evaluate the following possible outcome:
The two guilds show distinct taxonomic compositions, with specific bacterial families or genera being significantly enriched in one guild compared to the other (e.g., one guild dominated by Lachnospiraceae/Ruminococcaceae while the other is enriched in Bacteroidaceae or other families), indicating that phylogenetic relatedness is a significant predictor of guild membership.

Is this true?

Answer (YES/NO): NO